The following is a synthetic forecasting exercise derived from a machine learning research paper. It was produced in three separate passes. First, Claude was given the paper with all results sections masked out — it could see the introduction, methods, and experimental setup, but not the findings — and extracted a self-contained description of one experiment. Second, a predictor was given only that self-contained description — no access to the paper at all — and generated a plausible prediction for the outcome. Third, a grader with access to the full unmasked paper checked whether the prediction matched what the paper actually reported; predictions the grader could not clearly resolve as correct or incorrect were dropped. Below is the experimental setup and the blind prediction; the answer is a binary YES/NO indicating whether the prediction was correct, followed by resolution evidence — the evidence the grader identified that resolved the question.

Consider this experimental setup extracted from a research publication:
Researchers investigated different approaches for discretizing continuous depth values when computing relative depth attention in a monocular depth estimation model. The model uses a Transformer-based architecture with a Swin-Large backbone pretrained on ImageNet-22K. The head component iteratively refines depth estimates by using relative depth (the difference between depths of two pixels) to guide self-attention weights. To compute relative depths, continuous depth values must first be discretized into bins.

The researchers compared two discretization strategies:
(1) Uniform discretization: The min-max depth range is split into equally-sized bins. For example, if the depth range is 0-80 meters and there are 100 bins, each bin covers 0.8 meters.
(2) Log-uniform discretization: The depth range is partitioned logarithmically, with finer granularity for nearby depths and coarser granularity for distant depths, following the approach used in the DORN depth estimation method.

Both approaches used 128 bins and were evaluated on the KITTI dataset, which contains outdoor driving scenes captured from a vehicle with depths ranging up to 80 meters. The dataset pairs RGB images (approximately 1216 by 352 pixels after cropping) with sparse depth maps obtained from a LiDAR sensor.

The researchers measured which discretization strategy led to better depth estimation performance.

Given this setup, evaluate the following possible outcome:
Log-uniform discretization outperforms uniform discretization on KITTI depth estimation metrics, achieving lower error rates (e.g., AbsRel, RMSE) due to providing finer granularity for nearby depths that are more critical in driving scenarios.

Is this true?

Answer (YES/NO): NO